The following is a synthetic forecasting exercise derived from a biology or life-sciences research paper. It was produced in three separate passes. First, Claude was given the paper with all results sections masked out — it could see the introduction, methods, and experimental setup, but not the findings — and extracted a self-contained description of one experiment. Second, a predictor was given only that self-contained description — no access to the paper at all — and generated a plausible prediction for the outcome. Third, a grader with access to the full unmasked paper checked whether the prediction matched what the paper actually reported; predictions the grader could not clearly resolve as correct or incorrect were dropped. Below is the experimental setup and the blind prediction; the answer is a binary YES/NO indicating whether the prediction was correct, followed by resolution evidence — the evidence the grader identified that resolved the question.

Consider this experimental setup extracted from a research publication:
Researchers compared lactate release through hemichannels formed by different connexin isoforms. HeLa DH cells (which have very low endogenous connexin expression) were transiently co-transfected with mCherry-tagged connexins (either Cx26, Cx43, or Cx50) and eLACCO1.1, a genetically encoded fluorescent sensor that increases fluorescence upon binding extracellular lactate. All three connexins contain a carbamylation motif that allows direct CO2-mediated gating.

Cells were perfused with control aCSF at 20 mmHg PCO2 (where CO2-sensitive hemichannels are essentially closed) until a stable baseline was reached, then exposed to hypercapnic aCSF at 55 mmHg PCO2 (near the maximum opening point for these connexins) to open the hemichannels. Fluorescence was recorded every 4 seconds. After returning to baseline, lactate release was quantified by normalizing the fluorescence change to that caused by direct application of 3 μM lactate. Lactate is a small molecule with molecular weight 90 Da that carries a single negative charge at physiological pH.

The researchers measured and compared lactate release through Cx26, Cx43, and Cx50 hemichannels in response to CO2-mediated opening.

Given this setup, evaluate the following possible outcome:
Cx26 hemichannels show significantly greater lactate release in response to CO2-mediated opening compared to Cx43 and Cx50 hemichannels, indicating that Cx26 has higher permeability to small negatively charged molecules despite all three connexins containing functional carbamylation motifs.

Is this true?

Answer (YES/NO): NO